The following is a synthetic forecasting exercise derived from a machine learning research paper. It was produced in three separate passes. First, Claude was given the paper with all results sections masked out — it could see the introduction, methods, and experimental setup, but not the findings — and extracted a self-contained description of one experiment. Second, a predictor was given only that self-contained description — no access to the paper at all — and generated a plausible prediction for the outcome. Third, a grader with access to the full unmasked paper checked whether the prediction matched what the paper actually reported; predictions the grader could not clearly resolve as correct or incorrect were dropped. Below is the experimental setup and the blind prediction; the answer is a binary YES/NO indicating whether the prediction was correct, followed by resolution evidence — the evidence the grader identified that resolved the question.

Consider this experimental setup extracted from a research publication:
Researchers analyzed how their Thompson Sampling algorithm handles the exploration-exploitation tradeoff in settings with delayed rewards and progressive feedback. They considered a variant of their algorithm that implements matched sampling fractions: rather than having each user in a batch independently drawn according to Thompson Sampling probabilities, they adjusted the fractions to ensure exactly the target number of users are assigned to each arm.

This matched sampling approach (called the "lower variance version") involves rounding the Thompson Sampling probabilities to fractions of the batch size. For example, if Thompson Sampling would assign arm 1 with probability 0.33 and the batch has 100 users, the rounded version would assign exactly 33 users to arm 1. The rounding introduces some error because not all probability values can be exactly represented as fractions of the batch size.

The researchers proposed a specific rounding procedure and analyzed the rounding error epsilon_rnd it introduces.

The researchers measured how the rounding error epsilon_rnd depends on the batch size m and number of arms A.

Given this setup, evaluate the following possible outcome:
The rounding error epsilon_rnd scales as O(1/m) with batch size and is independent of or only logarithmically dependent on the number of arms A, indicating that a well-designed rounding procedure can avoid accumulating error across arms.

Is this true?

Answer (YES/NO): NO